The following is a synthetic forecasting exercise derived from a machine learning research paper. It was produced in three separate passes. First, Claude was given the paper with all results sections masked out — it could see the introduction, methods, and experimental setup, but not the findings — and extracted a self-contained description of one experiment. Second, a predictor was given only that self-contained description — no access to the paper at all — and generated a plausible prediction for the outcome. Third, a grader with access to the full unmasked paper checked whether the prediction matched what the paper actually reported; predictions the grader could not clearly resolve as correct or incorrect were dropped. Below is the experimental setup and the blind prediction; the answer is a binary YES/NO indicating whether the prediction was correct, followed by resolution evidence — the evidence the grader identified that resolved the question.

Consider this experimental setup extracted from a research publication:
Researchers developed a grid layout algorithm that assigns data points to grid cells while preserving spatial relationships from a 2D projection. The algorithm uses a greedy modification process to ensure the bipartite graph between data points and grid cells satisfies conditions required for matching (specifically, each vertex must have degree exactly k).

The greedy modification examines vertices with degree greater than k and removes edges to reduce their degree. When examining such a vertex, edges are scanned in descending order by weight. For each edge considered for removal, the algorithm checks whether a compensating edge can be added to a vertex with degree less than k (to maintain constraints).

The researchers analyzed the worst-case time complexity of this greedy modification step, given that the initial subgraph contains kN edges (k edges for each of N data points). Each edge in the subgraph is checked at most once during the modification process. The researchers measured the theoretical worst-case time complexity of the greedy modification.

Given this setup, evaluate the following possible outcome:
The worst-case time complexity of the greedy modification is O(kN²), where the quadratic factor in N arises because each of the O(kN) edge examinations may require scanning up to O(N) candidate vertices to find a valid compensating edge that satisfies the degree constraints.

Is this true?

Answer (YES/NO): NO